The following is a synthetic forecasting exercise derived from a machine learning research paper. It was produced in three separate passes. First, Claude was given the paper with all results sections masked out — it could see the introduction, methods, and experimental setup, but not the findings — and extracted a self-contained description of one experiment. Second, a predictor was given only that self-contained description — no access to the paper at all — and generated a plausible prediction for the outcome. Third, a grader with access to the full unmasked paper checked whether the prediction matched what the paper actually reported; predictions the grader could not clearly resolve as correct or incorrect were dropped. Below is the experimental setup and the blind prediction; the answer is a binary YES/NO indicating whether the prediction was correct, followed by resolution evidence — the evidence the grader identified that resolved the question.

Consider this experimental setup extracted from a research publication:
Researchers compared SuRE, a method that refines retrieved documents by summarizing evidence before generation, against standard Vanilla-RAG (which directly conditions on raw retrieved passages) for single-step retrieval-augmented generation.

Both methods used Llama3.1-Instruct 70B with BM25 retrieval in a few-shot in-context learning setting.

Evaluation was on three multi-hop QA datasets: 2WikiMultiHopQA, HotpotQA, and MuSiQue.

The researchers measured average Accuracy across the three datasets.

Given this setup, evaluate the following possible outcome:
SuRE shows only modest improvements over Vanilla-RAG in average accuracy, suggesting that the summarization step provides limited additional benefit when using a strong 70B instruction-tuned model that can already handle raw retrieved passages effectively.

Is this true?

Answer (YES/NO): NO